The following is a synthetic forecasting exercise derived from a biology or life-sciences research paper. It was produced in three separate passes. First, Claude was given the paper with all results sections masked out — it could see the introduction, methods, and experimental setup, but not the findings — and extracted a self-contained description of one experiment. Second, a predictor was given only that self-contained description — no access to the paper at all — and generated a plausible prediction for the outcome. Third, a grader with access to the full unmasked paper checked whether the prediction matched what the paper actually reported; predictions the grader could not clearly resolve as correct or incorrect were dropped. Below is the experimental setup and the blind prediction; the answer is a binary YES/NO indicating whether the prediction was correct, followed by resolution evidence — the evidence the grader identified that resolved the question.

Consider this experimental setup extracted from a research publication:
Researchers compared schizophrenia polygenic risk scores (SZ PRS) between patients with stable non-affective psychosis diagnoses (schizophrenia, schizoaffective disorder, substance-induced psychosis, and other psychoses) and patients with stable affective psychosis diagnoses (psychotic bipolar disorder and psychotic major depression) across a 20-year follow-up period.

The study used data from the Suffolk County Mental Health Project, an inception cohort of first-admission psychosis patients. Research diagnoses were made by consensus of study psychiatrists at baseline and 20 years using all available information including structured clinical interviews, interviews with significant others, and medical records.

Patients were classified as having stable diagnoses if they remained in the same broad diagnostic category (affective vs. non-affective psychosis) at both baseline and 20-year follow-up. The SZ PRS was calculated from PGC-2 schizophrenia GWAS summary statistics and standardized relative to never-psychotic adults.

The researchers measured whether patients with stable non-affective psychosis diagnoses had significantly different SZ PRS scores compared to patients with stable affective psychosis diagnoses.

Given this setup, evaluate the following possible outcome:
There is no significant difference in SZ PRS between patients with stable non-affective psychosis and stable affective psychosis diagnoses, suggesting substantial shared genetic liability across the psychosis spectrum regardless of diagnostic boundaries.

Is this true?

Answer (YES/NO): NO